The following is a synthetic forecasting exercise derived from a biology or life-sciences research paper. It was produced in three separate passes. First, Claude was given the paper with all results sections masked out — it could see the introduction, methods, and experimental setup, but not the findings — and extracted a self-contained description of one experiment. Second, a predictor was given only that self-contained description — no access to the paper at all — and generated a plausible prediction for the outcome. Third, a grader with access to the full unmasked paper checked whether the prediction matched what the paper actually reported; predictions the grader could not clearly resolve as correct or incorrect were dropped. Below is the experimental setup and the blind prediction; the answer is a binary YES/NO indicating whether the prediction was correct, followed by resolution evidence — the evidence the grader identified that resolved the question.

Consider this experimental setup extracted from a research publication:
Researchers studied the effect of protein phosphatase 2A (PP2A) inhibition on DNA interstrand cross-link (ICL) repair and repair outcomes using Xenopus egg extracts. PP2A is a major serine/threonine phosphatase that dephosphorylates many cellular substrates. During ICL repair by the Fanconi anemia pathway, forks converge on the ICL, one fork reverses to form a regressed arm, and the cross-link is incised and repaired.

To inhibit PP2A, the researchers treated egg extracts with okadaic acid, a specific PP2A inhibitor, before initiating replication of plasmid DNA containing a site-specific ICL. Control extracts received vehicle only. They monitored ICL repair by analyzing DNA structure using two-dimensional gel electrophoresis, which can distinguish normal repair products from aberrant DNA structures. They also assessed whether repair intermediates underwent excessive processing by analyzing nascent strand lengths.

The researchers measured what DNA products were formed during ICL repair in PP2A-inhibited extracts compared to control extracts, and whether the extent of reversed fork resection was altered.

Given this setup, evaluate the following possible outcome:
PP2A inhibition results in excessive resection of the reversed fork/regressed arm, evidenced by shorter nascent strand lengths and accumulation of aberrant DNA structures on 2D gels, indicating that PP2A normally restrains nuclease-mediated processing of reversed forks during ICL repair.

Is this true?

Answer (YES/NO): YES